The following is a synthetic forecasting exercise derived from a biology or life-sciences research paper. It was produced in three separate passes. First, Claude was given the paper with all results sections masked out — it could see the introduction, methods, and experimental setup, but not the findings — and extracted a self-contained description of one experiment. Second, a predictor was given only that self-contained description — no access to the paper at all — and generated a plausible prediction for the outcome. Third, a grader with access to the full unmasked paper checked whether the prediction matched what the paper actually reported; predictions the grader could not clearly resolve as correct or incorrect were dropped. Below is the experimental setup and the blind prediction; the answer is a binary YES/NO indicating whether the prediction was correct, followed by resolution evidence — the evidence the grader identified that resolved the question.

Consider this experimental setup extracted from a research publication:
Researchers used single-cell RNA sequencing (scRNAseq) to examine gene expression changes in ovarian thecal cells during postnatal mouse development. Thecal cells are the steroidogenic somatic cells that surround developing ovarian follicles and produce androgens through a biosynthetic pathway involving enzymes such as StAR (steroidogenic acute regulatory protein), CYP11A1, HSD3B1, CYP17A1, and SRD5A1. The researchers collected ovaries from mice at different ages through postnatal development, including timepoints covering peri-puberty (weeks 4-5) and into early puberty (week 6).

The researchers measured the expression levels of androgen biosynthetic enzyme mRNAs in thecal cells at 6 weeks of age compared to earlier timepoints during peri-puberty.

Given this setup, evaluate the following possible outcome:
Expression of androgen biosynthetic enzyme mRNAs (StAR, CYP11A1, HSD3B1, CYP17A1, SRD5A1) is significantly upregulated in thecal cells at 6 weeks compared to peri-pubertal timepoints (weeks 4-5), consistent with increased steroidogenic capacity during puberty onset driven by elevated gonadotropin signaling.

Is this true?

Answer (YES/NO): NO